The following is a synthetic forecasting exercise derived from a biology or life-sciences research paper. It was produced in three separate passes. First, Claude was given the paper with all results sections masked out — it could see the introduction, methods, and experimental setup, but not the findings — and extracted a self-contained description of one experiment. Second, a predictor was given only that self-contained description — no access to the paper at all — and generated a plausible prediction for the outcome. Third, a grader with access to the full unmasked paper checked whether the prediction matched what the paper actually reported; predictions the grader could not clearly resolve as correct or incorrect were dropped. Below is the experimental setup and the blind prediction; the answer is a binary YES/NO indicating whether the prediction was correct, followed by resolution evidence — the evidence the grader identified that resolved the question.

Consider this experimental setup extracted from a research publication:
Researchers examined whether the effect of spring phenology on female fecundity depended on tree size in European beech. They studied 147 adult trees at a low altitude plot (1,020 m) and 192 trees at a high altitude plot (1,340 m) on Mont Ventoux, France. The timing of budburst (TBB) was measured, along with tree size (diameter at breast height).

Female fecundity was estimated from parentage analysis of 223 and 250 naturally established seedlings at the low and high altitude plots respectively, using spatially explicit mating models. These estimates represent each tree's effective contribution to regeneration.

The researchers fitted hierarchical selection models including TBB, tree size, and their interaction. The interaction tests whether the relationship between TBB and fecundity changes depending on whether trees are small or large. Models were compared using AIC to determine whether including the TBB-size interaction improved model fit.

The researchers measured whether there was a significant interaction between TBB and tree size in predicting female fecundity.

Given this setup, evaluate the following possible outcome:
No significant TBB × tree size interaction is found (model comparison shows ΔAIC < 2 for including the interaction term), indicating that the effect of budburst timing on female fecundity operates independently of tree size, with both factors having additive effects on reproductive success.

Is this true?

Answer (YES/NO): NO